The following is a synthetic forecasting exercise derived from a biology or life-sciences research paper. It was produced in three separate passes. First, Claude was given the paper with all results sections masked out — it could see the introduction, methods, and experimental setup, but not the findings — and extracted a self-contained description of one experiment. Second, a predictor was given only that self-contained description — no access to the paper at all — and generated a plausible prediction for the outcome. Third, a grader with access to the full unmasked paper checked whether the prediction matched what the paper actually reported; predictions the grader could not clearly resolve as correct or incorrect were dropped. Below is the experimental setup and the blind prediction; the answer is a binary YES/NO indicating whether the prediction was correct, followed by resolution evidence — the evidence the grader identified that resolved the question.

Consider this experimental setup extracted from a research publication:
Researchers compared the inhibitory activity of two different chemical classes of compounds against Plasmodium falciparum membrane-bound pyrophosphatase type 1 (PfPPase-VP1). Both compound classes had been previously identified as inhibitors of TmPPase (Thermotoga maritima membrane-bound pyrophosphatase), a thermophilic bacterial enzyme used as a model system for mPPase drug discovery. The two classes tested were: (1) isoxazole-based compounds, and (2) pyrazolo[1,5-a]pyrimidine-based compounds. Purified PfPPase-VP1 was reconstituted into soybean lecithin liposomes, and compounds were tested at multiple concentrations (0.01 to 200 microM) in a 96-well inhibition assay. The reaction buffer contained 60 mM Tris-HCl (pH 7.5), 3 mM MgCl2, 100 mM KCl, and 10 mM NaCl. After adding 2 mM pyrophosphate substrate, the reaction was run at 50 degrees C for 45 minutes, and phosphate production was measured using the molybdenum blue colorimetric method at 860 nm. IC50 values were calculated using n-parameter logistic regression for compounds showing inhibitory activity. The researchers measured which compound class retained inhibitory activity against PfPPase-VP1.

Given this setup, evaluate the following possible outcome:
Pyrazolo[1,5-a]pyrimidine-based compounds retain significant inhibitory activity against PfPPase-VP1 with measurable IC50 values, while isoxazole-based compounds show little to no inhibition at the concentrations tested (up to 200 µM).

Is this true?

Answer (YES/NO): YES